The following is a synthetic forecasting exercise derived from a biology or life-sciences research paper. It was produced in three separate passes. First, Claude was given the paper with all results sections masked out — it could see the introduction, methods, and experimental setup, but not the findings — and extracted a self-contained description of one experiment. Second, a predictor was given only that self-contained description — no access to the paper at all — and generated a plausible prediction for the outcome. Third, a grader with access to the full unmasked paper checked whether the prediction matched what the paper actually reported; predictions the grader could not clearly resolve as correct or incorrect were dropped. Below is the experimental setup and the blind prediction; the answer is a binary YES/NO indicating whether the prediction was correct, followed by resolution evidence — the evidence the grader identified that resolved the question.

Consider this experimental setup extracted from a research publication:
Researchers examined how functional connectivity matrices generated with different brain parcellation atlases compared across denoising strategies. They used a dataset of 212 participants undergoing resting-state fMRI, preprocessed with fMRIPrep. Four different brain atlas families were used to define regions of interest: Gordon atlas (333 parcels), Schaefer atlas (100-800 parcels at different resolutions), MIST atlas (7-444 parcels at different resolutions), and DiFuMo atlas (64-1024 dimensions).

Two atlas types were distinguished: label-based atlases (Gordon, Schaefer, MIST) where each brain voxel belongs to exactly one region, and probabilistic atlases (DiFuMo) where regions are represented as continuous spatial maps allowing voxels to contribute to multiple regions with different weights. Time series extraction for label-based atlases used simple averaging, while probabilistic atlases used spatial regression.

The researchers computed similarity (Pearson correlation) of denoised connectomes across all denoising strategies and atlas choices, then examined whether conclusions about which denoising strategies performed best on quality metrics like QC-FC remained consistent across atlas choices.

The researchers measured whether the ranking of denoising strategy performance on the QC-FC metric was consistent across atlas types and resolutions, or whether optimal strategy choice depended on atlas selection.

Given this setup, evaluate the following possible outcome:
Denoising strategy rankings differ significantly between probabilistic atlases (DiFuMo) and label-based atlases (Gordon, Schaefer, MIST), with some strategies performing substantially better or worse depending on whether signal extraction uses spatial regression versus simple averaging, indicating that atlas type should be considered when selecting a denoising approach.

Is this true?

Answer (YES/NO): NO